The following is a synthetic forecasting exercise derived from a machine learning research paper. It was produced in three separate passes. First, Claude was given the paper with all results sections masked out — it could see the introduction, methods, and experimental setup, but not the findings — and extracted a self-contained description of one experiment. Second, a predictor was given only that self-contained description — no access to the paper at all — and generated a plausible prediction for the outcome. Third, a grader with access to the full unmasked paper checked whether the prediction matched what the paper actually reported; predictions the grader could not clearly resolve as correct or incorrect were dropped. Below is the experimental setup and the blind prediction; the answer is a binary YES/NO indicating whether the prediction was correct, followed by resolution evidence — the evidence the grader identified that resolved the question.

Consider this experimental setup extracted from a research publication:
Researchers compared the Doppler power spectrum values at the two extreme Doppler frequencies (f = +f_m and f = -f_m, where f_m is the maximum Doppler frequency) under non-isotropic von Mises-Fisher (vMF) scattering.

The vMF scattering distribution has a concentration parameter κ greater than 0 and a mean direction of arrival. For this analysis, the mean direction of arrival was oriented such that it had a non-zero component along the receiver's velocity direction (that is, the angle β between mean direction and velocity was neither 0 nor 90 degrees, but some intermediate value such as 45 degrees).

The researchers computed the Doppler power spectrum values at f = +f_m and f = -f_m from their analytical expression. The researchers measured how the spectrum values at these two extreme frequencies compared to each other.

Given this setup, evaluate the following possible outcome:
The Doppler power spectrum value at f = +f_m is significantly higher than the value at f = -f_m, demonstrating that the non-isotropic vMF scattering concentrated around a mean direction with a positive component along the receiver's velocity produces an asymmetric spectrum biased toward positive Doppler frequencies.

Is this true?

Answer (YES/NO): YES